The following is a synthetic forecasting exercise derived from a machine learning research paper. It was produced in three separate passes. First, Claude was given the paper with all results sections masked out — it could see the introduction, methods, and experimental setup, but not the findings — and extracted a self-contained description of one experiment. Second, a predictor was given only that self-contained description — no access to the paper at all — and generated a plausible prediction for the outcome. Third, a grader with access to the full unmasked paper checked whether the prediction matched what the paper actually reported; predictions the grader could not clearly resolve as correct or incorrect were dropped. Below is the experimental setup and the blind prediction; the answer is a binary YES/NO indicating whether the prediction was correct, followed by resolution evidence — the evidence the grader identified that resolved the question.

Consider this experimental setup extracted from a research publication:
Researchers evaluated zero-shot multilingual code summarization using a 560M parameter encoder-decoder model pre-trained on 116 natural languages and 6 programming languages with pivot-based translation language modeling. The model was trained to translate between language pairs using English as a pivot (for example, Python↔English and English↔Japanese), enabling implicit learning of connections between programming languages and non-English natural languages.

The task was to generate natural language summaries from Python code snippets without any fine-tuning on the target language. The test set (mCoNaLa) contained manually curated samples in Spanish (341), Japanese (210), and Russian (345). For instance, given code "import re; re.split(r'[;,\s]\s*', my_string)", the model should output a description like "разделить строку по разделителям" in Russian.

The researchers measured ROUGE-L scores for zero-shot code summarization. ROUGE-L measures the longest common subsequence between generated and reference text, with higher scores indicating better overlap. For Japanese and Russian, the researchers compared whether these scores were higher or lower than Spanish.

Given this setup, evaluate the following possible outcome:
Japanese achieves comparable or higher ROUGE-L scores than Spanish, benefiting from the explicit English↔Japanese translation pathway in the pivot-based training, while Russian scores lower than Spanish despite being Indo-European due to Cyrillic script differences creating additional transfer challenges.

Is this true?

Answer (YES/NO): NO